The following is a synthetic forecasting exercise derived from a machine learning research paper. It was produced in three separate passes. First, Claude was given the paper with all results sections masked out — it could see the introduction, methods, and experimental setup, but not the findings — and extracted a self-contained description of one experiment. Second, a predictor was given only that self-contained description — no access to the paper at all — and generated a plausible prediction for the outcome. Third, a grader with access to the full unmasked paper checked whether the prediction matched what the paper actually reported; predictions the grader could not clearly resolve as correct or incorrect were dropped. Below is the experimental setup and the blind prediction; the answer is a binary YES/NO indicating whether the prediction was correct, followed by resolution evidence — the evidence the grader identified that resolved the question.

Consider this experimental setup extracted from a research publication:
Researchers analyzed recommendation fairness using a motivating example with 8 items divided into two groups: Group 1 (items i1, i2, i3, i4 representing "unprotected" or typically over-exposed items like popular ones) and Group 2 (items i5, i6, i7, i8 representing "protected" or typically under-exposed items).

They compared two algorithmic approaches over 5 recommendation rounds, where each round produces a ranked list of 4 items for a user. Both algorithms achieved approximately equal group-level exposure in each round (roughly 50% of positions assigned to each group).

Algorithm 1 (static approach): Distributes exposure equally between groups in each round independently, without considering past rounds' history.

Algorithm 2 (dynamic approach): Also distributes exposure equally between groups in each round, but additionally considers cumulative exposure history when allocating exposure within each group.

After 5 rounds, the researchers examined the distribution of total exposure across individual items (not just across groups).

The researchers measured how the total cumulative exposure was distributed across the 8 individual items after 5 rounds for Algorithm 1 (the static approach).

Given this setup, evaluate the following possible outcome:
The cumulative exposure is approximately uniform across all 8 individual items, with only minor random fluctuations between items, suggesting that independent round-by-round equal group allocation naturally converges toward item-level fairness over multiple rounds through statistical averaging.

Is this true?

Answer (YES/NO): NO